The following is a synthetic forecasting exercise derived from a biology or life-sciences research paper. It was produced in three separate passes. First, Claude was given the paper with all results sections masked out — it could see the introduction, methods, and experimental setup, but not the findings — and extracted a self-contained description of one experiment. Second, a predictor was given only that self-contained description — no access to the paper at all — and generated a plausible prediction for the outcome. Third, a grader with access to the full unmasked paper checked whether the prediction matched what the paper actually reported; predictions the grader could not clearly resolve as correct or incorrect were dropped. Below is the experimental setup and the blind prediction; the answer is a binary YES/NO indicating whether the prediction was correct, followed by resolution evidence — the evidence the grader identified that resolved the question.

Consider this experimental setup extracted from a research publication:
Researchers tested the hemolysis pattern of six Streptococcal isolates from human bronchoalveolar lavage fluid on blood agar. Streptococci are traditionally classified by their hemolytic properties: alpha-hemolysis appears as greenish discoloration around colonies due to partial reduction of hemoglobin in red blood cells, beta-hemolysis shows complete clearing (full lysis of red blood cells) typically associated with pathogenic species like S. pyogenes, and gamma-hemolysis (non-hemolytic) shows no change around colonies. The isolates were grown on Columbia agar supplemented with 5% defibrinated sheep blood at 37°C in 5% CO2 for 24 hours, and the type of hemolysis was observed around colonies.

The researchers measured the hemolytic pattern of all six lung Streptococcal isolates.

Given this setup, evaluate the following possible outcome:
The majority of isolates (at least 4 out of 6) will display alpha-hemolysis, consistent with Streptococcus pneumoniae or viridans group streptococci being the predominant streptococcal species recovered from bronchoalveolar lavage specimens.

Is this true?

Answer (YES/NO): YES